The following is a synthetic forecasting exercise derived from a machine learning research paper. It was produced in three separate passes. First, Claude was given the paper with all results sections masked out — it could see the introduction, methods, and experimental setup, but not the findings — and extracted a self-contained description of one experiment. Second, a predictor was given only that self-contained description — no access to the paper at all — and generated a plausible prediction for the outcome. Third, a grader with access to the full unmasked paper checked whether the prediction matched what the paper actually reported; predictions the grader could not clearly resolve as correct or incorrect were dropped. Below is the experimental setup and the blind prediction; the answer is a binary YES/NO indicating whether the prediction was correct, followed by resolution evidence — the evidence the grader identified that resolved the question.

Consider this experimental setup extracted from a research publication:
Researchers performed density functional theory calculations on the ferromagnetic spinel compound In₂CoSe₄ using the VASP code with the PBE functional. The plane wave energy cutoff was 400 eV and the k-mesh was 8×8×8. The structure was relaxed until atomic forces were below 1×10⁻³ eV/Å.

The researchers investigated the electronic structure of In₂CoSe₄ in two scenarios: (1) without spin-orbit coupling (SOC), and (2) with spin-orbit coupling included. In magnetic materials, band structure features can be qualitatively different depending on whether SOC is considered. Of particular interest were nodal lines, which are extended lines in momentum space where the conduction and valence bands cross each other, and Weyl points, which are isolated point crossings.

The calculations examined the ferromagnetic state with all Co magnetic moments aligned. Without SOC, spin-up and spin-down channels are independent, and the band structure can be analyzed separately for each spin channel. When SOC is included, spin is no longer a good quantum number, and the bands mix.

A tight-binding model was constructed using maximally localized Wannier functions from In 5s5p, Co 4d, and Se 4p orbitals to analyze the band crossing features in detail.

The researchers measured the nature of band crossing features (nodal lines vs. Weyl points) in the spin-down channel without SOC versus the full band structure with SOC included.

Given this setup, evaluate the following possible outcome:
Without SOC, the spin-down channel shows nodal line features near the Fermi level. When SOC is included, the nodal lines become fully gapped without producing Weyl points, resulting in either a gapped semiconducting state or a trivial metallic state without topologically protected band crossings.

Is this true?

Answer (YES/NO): NO